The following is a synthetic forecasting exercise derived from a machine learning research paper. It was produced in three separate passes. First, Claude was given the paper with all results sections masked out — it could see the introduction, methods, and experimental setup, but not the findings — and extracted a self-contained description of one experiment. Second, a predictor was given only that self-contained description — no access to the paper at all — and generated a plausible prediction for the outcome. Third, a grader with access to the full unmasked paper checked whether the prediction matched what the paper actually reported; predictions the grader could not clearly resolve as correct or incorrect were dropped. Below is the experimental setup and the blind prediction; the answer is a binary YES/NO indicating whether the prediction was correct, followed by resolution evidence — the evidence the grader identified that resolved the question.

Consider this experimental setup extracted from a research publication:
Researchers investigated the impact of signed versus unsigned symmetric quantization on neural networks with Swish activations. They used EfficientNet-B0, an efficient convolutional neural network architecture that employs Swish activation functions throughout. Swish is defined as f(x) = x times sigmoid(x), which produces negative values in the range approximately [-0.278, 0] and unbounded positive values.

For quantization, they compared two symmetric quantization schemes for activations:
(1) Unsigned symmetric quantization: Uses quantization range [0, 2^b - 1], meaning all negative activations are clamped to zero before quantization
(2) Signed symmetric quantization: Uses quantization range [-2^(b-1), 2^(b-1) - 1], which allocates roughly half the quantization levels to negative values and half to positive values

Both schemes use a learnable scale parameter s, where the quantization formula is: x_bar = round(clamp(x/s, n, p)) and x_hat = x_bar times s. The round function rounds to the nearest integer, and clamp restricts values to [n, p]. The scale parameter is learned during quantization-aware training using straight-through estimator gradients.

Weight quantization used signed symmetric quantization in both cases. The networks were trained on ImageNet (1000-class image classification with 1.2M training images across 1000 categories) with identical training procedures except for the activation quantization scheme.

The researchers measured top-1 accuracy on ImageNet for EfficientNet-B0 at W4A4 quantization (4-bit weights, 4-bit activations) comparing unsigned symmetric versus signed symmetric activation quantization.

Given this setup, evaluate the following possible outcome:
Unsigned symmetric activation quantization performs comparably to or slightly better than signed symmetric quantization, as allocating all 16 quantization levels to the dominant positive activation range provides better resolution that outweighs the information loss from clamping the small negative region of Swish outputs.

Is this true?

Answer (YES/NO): NO